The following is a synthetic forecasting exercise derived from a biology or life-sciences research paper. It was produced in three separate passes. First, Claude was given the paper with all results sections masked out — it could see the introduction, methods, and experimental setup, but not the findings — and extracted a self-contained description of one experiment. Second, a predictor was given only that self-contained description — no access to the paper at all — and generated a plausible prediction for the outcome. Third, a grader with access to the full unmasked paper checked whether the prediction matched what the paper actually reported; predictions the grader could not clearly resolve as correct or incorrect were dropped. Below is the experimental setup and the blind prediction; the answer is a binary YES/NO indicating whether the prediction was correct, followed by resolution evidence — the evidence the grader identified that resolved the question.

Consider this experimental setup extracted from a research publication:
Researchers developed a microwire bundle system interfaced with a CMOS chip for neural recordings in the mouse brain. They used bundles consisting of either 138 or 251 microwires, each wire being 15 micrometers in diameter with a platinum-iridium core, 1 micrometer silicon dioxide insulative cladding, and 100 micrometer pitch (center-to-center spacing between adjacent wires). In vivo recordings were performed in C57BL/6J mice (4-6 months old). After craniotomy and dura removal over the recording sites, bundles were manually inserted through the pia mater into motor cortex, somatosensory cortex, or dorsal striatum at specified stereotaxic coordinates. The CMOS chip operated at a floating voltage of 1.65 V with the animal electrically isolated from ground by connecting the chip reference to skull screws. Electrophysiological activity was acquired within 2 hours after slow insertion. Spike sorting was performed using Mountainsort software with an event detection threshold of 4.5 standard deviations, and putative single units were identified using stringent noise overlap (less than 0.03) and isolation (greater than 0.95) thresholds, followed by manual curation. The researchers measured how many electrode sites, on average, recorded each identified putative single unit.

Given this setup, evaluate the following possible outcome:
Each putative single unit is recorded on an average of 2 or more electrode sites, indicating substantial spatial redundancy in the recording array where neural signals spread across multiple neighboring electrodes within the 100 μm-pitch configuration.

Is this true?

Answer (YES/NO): NO